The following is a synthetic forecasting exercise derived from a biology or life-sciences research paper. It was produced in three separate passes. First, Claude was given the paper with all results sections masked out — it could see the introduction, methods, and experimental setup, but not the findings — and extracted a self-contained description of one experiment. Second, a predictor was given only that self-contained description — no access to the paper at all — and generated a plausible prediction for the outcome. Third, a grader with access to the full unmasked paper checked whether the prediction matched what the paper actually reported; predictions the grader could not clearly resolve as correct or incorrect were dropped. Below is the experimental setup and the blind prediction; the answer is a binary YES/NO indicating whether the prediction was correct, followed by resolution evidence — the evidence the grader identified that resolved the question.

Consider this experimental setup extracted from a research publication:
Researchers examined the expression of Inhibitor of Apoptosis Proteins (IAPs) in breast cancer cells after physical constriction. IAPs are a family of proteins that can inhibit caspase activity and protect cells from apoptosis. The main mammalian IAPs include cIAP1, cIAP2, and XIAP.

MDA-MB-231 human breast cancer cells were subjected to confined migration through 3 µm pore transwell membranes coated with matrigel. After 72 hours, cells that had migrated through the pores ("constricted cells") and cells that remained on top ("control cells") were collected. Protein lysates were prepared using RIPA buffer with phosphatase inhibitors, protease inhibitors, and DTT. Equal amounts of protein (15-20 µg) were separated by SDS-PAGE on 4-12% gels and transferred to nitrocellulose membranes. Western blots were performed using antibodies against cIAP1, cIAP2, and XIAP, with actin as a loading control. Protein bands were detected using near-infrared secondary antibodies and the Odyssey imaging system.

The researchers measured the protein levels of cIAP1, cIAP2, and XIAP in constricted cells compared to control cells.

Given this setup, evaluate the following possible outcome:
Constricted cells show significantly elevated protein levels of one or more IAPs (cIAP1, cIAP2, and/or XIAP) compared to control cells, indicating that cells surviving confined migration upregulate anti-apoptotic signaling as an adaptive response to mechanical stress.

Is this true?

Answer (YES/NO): YES